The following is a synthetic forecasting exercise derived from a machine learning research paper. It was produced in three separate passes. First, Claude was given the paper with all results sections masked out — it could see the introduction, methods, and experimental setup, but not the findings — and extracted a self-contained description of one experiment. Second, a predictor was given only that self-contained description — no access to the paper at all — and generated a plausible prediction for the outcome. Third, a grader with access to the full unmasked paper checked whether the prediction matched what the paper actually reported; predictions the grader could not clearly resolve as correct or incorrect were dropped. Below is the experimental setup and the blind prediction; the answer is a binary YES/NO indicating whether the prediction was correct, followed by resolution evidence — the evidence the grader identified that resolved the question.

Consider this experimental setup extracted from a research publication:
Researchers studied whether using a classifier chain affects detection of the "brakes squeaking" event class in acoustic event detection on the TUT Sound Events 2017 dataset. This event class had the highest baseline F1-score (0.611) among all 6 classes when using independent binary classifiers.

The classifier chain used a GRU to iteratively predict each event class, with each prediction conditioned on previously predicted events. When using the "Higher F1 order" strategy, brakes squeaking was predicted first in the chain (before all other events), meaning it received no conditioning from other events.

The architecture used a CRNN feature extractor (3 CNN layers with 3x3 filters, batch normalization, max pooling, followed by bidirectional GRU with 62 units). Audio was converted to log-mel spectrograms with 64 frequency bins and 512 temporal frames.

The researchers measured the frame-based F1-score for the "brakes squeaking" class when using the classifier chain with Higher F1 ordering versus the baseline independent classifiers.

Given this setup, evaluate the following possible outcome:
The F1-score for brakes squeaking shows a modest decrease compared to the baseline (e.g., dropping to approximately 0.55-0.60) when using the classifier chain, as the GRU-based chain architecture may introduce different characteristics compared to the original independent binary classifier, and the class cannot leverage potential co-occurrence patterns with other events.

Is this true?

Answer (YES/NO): YES